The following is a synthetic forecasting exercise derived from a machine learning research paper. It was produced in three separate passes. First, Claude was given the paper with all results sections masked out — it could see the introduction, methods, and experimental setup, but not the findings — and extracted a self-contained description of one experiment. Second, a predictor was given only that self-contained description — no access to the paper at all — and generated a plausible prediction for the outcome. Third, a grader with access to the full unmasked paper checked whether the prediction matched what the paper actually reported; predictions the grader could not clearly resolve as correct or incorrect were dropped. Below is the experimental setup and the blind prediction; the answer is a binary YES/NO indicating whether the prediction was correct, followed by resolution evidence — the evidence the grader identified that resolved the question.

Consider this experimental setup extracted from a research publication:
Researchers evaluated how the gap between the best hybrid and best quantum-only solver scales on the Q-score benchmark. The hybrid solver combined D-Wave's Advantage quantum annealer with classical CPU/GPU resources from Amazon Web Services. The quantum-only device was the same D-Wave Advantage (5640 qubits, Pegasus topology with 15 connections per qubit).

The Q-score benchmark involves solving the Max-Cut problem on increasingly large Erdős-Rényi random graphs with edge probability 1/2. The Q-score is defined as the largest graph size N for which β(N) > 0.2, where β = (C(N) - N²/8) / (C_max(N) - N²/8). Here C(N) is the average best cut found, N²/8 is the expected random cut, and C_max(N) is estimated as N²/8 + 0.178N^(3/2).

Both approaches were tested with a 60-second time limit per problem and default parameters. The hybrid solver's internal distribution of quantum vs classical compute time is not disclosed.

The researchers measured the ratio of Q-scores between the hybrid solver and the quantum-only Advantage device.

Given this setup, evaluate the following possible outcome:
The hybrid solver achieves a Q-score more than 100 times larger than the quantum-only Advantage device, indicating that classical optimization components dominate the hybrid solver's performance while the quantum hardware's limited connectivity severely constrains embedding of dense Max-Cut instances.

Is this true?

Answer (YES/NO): NO